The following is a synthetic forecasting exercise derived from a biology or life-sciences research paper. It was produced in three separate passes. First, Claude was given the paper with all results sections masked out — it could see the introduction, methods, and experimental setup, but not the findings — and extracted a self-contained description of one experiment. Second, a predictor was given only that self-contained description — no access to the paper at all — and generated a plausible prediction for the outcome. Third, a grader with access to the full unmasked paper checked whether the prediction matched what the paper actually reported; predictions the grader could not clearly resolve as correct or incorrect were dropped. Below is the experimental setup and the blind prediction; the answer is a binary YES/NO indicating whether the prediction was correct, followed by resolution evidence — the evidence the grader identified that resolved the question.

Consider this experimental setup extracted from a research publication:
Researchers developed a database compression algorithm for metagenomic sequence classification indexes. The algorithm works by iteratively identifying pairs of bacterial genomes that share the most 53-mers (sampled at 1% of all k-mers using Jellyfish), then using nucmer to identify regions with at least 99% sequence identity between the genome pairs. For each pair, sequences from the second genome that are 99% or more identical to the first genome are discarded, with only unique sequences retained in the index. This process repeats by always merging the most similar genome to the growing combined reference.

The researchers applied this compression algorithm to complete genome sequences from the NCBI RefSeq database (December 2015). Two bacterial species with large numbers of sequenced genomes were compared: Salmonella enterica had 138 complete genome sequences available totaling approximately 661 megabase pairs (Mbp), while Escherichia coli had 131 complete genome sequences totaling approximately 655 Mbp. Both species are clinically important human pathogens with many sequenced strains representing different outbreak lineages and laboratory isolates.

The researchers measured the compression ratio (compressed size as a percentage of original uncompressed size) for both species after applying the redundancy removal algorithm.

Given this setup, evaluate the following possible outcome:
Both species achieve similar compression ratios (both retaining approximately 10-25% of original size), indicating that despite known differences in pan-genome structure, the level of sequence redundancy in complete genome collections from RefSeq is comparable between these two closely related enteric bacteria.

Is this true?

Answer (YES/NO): YES